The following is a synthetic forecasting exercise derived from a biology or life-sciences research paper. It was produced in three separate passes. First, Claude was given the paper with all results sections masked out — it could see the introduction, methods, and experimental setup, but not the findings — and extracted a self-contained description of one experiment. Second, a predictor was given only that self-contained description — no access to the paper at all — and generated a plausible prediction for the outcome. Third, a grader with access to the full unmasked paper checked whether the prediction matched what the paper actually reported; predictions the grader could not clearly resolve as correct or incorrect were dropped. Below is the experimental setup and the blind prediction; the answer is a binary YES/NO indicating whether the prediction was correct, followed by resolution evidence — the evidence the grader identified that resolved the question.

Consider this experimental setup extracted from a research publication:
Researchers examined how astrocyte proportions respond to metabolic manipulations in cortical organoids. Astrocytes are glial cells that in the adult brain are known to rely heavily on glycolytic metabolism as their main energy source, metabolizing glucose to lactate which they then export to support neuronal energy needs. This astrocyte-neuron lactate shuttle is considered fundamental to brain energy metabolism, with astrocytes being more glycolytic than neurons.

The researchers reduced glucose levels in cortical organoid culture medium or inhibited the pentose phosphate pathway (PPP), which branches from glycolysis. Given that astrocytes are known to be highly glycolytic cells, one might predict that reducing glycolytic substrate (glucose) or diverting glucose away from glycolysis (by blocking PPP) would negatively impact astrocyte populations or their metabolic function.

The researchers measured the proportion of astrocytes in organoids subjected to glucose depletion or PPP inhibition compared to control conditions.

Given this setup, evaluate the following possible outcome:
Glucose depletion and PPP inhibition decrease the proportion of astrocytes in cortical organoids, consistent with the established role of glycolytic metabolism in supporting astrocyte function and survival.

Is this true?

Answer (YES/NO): NO